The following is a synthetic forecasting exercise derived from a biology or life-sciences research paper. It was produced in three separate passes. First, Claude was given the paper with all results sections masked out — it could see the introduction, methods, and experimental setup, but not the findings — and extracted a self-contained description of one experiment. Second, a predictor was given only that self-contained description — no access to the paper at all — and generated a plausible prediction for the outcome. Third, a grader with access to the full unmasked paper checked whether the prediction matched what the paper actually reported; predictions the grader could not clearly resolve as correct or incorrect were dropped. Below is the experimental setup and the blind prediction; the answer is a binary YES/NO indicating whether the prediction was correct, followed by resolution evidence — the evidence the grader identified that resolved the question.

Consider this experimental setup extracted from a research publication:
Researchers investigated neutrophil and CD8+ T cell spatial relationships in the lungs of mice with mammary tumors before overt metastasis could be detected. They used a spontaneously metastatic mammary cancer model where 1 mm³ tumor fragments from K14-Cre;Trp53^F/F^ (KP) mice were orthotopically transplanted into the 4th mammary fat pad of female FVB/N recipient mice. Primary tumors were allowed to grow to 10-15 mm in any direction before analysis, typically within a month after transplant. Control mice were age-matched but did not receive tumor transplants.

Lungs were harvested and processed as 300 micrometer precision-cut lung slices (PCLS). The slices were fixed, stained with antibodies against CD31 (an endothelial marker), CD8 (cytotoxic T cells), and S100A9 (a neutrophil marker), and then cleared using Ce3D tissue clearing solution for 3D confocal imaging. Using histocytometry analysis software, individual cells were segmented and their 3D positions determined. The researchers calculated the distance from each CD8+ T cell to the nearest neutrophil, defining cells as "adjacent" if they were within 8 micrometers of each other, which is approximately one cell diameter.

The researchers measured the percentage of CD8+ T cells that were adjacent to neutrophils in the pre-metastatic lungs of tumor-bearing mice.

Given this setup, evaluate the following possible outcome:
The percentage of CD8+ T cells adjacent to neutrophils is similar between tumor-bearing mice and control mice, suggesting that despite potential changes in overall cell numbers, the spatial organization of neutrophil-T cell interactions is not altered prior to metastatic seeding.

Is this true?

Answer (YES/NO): NO